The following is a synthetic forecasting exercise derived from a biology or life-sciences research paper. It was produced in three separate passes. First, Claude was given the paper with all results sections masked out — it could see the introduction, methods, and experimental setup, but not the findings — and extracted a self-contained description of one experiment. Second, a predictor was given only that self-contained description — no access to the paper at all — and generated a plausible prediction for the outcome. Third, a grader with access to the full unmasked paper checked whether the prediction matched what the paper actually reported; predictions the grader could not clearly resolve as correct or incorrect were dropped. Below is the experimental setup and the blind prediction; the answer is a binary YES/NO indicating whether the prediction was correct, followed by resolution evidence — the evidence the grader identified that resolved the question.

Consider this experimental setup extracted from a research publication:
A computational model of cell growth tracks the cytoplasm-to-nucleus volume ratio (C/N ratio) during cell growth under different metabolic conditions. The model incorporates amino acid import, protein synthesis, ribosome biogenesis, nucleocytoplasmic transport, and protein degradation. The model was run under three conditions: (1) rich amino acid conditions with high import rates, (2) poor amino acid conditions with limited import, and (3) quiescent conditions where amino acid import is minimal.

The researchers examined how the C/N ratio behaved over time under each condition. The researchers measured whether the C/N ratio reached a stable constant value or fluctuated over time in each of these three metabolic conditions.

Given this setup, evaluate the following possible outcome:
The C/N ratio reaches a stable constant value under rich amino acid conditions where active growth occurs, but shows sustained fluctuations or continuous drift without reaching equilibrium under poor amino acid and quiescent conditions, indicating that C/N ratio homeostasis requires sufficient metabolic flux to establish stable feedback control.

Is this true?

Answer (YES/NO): NO